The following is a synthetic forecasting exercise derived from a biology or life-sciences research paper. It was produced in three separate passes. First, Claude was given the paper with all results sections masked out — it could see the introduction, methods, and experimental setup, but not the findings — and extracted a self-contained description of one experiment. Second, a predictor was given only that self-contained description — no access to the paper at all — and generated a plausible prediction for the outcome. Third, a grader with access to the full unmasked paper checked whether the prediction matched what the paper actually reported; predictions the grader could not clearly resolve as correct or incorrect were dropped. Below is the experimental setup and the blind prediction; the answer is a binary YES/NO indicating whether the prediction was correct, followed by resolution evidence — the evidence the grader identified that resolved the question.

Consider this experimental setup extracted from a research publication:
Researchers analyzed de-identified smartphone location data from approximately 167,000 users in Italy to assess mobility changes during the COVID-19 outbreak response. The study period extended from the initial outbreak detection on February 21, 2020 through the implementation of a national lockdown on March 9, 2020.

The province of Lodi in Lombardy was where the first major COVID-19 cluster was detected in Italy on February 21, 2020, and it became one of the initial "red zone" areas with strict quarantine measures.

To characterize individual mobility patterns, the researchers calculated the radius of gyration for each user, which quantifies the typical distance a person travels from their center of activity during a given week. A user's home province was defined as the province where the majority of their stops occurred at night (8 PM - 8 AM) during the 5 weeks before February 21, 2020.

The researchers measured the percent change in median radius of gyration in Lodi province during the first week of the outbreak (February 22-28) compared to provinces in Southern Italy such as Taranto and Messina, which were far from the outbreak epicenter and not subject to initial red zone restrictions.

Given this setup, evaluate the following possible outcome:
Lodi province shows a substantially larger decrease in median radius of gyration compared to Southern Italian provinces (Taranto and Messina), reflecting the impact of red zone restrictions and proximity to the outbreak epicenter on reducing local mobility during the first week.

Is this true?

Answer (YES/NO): YES